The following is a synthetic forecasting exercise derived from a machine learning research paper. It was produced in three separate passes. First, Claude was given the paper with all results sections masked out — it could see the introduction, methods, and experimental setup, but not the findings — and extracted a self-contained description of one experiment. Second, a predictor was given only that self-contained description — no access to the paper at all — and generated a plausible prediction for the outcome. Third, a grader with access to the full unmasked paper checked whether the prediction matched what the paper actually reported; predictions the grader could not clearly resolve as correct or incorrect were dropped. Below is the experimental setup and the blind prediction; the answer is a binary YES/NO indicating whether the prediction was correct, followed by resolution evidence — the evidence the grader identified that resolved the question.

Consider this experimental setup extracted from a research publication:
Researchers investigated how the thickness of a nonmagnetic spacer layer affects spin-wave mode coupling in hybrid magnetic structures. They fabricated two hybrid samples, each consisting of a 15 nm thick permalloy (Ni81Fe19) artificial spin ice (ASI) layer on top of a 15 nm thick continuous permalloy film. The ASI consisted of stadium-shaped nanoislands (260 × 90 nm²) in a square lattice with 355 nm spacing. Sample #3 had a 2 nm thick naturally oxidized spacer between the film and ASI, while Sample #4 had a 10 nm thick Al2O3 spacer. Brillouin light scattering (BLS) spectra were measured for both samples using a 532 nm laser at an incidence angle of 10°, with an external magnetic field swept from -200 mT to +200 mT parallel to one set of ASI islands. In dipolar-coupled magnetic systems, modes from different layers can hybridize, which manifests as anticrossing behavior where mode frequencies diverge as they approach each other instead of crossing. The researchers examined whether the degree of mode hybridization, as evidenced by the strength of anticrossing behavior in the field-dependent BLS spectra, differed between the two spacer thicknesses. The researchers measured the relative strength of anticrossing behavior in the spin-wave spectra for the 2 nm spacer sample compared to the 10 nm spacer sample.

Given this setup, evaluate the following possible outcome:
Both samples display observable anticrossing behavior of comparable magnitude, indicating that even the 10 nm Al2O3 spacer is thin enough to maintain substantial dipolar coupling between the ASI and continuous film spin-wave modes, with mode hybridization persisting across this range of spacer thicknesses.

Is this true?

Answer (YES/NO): NO